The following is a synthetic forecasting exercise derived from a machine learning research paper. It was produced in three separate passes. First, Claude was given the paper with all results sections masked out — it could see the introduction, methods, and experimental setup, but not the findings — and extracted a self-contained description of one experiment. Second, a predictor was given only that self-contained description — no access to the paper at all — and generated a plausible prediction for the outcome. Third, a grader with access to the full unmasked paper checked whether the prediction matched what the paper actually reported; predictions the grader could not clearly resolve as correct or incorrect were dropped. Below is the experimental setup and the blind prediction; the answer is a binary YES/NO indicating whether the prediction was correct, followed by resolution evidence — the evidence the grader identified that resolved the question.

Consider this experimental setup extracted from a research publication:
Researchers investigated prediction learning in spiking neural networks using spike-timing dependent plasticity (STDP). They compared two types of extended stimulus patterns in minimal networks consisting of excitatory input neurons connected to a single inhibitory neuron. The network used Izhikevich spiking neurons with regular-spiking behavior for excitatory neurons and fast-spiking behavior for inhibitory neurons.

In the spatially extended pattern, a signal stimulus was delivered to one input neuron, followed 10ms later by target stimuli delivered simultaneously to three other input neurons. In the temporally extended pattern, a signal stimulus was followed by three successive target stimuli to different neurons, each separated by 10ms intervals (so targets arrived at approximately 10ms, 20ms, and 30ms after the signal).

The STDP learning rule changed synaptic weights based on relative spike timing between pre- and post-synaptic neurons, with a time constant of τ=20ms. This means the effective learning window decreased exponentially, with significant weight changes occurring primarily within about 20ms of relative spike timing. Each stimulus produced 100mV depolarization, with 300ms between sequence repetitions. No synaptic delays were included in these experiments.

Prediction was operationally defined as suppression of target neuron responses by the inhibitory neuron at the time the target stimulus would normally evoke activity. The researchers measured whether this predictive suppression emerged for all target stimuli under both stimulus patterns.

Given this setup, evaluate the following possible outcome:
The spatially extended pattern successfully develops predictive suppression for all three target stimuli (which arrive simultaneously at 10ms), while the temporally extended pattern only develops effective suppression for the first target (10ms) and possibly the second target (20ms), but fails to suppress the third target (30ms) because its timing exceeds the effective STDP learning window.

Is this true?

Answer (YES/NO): NO